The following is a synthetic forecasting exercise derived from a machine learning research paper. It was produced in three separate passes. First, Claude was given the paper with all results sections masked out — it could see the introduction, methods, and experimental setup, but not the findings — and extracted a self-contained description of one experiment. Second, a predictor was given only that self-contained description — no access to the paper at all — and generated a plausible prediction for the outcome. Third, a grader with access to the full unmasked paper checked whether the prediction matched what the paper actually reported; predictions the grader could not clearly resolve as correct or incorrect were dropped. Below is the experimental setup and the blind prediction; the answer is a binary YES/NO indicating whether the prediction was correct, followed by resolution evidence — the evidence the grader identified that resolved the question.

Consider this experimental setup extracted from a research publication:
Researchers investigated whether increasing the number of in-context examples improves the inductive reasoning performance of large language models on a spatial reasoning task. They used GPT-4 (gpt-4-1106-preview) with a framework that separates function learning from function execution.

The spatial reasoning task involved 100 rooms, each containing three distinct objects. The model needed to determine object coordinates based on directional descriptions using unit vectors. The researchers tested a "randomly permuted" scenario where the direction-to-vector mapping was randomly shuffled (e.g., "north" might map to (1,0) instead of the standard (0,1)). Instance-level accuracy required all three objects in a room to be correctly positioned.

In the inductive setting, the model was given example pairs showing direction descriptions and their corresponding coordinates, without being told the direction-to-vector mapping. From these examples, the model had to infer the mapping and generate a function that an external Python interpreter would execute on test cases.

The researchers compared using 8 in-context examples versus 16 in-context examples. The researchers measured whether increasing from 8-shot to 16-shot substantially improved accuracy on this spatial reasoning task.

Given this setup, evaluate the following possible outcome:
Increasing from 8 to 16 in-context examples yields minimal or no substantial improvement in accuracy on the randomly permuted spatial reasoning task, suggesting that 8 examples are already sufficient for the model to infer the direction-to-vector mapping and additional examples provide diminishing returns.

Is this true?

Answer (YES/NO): YES